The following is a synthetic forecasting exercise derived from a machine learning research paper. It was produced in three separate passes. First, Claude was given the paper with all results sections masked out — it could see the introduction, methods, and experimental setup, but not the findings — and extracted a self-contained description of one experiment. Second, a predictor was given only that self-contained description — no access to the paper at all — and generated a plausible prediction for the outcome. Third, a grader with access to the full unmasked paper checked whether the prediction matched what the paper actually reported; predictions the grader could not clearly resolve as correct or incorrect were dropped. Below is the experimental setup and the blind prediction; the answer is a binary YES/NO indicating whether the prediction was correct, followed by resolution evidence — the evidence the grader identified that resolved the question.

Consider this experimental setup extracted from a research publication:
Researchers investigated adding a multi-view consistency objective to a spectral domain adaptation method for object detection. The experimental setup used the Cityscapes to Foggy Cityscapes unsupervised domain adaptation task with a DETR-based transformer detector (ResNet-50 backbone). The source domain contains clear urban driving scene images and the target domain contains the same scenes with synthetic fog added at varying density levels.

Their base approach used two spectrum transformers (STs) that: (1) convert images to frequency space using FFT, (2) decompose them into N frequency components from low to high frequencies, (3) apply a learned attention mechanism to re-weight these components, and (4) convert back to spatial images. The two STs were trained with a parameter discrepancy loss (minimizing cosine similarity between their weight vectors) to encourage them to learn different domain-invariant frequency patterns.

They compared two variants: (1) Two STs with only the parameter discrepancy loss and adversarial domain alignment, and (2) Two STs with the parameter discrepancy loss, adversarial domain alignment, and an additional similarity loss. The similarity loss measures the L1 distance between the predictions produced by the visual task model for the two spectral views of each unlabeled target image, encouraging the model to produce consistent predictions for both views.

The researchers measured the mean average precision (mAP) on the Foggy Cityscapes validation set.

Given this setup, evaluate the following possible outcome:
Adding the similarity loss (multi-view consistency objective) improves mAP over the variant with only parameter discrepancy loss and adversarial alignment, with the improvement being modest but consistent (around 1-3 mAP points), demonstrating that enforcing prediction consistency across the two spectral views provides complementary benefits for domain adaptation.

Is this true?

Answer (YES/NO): YES